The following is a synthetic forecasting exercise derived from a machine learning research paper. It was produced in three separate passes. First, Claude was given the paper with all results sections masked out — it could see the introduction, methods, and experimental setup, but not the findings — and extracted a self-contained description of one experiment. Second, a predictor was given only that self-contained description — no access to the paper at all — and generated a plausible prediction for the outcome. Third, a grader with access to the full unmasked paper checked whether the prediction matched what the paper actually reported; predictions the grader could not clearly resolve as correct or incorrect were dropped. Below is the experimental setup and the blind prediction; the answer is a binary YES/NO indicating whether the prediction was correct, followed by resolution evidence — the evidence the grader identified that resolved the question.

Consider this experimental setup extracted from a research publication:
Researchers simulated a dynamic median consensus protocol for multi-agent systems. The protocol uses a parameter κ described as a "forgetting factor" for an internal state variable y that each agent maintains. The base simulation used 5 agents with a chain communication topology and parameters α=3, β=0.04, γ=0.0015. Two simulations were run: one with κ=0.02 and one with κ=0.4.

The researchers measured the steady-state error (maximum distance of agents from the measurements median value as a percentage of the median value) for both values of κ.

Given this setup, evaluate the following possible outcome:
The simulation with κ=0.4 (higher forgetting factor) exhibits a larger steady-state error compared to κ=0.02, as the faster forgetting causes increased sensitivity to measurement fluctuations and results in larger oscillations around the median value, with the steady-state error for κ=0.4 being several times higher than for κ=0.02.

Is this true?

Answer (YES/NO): YES